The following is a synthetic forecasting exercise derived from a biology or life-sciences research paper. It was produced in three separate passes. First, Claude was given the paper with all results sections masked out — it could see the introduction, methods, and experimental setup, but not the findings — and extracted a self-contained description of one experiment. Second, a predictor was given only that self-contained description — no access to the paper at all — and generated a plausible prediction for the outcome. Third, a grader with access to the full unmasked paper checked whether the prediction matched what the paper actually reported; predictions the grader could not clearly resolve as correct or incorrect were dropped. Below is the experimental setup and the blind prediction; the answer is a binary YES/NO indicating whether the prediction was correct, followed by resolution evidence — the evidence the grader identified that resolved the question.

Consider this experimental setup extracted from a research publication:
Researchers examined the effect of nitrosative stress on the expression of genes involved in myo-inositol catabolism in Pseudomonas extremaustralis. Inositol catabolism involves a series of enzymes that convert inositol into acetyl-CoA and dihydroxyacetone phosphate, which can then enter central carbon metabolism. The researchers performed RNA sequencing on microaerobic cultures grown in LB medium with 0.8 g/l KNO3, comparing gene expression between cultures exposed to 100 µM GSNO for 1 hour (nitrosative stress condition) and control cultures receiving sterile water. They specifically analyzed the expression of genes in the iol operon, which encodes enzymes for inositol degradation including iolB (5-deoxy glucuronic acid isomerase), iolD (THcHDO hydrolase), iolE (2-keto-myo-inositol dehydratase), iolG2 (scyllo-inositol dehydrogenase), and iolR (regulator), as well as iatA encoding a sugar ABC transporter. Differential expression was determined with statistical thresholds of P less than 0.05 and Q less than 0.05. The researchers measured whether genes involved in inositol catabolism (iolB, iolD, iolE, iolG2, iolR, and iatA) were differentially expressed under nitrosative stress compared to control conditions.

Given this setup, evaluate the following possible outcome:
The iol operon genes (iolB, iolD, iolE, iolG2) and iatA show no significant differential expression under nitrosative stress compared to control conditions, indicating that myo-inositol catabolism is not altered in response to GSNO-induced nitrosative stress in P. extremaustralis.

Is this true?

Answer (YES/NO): NO